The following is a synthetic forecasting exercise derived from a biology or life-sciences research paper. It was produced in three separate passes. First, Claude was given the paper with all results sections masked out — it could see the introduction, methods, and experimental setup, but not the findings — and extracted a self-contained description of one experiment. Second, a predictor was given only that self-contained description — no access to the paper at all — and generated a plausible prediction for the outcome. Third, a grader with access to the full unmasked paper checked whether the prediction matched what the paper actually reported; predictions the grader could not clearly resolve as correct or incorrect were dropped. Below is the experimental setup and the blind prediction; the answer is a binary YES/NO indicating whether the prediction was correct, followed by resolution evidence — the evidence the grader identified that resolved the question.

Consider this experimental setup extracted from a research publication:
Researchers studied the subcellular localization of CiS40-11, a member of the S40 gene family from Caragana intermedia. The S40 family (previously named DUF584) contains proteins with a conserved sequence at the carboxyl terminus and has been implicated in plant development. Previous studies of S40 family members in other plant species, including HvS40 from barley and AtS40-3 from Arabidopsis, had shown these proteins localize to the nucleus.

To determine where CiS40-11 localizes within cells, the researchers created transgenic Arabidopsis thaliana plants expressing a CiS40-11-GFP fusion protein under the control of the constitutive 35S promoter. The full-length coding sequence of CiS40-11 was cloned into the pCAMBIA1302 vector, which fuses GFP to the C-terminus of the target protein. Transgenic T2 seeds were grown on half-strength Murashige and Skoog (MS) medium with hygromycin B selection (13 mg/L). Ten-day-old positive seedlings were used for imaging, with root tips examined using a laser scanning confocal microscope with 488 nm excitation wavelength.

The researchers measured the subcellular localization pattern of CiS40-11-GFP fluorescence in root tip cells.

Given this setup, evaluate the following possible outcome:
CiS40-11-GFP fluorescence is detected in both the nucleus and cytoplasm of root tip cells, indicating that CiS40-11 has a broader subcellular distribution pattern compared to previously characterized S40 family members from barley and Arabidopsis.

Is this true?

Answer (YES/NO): YES